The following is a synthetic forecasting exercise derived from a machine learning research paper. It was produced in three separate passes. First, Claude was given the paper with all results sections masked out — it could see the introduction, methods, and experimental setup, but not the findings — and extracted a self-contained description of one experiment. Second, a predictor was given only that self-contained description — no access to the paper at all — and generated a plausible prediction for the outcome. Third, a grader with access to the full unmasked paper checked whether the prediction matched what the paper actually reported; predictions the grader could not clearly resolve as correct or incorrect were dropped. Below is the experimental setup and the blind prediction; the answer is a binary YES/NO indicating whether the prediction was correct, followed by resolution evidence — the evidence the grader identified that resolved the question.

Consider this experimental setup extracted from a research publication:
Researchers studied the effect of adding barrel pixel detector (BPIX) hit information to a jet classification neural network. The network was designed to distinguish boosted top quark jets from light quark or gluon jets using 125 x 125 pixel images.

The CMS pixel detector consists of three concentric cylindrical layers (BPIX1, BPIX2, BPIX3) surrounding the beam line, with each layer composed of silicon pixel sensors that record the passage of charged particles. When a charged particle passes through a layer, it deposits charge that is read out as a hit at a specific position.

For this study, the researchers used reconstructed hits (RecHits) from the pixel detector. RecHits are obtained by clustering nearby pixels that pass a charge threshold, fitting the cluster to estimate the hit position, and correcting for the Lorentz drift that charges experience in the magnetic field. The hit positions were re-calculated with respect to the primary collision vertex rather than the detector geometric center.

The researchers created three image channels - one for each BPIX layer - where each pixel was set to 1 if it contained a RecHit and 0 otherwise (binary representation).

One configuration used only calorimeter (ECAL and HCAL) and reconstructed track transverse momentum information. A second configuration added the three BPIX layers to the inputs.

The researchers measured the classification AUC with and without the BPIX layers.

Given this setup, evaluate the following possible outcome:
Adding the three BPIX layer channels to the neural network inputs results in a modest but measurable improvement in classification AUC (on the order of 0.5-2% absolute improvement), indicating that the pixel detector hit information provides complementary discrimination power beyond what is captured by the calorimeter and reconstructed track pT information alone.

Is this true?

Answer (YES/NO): YES